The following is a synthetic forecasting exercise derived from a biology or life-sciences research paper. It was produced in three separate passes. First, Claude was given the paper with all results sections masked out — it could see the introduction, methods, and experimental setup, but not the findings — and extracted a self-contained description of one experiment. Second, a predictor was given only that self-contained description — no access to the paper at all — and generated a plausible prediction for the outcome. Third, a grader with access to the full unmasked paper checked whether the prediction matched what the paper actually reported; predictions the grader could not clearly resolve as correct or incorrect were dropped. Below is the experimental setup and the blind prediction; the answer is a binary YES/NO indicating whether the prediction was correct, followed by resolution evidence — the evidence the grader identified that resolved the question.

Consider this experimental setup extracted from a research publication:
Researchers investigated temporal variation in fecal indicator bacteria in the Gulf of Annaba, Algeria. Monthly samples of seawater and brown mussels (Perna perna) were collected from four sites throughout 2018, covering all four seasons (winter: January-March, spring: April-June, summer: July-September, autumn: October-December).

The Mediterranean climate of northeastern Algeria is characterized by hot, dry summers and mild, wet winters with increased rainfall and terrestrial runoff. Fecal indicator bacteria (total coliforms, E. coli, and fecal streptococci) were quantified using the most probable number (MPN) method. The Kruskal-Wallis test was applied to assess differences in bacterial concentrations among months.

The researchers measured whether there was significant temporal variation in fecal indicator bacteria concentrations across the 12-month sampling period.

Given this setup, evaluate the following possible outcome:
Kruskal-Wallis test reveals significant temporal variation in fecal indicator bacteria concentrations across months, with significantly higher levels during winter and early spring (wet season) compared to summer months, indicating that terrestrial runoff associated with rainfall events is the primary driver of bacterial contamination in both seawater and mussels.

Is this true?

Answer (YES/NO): NO